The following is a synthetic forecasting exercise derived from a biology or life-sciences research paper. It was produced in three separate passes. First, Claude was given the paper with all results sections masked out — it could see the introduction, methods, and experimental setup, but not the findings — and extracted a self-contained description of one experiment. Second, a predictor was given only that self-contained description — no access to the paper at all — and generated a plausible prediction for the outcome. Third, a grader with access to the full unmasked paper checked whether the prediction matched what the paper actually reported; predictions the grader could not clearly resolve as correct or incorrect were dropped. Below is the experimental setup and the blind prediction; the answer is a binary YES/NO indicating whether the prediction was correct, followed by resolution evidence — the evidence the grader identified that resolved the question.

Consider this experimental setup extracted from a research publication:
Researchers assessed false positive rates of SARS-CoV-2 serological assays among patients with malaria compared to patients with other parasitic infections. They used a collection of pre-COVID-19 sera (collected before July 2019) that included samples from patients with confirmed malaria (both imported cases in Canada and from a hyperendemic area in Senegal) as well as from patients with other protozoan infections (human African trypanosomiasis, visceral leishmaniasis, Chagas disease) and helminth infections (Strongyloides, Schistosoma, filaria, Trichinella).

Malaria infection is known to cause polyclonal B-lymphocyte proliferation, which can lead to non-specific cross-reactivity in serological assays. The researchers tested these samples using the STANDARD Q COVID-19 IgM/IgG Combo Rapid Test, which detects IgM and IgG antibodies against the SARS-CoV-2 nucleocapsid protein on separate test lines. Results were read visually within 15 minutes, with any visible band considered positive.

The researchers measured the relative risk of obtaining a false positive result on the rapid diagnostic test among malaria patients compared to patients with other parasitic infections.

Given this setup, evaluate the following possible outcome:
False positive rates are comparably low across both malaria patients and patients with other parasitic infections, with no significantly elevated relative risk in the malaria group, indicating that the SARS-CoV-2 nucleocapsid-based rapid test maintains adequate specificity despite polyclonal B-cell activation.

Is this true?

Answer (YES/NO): NO